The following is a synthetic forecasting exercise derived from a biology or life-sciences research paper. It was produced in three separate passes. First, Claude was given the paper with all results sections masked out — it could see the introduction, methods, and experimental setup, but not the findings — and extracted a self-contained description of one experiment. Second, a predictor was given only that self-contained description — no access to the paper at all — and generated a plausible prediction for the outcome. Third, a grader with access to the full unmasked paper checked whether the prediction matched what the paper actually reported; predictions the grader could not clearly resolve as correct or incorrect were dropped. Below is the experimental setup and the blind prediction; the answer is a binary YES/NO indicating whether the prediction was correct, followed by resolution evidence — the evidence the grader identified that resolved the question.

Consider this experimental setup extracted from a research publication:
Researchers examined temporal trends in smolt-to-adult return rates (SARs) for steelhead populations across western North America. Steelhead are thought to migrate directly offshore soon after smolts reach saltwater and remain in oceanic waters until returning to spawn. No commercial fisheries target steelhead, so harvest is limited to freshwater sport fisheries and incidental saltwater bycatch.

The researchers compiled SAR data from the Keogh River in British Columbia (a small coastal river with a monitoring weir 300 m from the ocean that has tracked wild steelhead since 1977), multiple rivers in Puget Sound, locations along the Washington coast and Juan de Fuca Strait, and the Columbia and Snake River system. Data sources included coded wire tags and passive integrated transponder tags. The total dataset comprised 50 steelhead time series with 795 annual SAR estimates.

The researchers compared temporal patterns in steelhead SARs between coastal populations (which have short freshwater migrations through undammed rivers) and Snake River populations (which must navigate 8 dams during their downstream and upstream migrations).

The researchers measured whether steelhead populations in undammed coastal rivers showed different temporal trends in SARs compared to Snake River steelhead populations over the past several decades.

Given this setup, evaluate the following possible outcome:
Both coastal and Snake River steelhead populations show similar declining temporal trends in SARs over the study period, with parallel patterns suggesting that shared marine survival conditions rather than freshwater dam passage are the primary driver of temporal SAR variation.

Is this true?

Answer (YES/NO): YES